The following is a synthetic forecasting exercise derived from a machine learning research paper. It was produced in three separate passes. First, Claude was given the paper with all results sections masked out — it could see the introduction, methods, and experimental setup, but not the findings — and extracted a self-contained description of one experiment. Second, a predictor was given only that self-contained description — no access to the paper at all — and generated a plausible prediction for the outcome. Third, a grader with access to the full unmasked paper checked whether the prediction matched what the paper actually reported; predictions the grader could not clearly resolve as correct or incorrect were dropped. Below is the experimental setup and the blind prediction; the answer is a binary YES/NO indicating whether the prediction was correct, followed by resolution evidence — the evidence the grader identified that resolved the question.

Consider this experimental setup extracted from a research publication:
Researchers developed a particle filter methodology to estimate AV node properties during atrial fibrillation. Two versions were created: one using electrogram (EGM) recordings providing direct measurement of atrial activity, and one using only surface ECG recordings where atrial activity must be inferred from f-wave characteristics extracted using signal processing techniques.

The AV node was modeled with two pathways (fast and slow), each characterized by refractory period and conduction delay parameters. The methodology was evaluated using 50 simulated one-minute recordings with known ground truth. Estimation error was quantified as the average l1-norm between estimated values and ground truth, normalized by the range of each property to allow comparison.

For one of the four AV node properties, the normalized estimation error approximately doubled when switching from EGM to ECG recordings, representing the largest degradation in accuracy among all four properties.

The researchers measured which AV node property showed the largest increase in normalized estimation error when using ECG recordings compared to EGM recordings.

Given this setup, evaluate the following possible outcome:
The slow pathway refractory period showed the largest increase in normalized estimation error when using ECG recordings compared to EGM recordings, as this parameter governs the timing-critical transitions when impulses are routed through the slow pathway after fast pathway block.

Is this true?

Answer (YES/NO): NO